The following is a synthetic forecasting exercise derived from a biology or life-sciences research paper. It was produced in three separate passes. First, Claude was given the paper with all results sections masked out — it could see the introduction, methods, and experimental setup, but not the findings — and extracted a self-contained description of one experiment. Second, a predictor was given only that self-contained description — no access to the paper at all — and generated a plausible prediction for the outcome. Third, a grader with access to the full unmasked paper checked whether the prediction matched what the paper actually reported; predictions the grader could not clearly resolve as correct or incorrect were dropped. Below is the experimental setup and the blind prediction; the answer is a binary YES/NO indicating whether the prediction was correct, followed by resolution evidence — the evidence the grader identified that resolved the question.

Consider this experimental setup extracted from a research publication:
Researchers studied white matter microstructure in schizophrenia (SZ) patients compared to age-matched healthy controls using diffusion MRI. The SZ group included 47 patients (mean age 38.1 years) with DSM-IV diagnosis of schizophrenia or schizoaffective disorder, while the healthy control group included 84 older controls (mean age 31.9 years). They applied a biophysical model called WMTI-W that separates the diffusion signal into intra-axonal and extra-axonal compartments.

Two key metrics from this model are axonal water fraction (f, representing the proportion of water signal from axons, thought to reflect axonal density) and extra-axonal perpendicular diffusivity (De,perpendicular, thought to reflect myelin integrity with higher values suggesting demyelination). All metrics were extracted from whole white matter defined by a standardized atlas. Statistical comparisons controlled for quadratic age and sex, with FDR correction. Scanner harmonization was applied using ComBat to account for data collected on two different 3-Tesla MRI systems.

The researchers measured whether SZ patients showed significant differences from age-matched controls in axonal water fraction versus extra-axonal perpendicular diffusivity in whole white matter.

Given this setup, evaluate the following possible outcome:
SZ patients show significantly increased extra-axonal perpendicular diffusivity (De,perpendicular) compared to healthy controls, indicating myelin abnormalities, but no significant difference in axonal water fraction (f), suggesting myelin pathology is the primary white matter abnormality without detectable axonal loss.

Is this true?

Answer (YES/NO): NO